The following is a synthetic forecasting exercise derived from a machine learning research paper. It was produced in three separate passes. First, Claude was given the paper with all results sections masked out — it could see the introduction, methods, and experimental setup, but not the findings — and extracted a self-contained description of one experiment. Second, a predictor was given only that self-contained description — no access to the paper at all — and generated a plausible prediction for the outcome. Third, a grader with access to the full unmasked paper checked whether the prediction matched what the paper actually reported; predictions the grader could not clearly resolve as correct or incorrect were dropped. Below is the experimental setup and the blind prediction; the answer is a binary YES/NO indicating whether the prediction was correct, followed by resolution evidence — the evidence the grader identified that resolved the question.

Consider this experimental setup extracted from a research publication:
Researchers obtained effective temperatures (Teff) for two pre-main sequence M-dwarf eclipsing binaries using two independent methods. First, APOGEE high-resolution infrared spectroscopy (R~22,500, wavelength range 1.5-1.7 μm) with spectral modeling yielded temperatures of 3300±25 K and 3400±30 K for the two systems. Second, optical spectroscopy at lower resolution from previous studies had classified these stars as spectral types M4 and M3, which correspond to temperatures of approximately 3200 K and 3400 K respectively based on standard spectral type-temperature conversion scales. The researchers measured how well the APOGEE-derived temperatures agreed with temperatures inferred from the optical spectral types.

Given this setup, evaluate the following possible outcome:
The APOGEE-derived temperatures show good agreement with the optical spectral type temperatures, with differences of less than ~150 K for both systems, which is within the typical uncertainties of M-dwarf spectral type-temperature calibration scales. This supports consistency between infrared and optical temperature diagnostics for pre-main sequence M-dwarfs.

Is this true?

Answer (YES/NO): YES